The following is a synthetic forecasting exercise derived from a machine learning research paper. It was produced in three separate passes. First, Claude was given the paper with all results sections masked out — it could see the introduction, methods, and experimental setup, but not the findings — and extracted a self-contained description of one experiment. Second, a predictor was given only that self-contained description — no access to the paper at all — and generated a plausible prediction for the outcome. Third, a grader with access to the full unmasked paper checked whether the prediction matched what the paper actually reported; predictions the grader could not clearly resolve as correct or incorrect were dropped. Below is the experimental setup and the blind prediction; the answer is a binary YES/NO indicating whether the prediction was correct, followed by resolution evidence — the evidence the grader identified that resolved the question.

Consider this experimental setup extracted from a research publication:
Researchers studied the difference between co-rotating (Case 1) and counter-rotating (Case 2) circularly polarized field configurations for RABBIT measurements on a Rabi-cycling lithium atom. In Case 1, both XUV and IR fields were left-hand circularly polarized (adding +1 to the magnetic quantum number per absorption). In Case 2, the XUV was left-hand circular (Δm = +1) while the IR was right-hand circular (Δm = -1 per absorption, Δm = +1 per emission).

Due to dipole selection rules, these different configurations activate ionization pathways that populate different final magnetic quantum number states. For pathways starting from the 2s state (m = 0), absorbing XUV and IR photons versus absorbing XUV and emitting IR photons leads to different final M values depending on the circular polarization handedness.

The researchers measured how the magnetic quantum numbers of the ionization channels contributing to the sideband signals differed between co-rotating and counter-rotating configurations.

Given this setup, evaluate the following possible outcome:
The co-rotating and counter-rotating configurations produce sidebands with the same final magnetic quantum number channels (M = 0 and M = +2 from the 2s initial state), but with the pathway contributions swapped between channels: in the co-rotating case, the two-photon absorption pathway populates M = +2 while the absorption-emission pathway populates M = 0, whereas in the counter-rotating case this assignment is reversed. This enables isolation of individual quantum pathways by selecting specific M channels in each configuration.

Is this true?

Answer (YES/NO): NO